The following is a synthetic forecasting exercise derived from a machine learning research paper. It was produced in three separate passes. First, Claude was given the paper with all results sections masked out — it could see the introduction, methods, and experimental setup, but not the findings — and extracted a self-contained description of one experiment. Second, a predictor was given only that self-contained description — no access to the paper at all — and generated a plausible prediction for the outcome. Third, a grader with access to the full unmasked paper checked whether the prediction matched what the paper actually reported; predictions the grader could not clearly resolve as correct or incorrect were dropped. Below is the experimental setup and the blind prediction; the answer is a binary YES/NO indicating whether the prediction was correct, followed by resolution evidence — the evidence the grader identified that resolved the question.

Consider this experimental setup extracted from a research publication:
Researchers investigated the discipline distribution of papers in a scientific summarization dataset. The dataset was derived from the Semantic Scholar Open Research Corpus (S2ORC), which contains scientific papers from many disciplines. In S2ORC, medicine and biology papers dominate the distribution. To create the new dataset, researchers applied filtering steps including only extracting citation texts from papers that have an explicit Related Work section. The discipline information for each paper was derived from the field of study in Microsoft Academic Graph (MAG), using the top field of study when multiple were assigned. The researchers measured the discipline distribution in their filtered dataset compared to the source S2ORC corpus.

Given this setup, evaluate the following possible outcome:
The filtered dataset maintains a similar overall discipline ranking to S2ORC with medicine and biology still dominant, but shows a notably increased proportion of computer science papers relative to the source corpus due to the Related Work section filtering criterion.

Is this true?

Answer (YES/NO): NO